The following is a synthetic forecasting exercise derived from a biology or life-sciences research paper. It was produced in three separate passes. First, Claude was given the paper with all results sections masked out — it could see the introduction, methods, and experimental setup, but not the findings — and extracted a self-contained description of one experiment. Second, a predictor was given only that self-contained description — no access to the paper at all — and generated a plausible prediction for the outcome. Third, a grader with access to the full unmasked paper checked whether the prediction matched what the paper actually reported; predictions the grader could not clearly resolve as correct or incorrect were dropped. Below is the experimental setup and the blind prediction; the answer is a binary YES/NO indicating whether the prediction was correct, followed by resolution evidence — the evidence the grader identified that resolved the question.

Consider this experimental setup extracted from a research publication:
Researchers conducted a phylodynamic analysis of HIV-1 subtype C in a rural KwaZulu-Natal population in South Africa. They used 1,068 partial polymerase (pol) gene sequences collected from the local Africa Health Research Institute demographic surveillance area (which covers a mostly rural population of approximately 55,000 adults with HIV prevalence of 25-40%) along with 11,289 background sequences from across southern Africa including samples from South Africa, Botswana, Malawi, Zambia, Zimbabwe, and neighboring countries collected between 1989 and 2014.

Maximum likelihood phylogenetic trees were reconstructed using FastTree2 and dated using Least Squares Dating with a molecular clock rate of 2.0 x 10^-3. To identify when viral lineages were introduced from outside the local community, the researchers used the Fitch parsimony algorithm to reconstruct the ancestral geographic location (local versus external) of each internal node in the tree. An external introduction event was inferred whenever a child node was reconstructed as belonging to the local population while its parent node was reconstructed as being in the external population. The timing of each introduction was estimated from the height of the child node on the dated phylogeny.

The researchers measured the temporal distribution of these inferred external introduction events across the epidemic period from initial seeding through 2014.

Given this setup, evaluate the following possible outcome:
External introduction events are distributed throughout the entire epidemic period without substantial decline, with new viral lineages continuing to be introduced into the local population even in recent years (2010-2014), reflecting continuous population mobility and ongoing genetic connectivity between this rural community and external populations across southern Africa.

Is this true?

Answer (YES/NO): NO